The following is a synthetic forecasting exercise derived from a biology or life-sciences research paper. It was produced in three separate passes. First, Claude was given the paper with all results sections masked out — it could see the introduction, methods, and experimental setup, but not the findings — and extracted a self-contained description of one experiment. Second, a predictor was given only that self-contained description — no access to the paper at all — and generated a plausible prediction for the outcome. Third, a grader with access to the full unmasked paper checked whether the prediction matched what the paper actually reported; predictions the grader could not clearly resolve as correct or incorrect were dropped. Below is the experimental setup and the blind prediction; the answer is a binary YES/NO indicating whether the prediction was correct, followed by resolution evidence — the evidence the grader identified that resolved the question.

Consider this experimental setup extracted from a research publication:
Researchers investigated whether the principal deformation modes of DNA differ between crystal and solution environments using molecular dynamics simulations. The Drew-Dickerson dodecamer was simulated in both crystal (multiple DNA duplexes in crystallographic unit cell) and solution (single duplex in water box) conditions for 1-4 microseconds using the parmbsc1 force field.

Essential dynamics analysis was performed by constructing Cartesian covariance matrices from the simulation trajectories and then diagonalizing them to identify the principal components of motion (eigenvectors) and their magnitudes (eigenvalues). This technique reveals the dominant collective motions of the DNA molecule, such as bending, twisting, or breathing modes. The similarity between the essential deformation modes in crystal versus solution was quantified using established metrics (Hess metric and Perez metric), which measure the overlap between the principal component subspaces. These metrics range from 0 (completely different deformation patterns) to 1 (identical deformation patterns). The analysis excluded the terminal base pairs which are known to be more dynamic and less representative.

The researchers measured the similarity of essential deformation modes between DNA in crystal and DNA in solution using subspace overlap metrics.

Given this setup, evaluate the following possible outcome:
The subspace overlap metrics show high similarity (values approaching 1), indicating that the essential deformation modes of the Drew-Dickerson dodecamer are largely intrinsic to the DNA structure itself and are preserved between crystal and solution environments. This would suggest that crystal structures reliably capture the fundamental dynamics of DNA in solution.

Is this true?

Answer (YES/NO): NO